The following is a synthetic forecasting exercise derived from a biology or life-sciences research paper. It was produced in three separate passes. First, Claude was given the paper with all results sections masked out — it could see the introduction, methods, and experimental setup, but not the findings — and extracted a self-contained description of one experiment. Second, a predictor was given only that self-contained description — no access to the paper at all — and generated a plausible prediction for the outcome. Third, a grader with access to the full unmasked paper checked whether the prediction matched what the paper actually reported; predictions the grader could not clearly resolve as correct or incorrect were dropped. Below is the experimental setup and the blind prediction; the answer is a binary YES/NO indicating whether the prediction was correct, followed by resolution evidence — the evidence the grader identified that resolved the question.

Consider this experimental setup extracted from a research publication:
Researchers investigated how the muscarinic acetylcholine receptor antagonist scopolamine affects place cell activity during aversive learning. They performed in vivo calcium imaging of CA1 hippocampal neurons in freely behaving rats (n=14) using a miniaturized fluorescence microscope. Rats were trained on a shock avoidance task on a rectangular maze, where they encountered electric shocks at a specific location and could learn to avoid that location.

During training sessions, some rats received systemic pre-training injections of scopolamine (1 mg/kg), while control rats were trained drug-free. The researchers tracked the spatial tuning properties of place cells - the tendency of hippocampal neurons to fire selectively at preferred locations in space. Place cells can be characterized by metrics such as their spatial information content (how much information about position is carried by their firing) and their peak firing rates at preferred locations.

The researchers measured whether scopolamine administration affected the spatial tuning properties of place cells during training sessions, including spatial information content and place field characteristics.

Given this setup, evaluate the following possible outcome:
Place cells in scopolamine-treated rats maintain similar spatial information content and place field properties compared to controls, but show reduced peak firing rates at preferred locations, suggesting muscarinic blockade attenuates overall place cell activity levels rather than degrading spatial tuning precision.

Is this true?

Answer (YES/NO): NO